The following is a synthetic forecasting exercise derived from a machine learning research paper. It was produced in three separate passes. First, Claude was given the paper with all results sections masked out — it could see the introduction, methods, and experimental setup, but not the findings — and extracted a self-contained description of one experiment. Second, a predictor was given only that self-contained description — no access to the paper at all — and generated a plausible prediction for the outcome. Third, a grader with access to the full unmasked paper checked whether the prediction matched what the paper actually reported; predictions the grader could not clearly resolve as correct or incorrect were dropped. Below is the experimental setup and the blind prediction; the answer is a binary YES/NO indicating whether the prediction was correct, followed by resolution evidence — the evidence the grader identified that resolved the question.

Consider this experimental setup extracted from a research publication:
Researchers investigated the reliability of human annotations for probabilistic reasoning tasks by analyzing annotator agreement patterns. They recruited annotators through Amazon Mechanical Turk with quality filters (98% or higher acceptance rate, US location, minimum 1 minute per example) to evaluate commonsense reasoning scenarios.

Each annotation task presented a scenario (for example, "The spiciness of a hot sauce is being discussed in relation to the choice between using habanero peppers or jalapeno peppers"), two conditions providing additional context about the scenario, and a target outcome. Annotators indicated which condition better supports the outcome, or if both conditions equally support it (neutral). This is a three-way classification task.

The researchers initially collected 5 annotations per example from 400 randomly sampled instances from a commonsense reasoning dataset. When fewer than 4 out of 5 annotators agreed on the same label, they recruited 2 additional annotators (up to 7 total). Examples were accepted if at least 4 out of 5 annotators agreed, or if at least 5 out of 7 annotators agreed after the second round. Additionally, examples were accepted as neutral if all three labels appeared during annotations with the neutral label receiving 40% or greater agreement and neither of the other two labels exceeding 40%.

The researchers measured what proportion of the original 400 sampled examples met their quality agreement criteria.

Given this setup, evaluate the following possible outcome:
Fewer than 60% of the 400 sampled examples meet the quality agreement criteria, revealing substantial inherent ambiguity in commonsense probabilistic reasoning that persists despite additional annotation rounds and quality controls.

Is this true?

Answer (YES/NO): NO